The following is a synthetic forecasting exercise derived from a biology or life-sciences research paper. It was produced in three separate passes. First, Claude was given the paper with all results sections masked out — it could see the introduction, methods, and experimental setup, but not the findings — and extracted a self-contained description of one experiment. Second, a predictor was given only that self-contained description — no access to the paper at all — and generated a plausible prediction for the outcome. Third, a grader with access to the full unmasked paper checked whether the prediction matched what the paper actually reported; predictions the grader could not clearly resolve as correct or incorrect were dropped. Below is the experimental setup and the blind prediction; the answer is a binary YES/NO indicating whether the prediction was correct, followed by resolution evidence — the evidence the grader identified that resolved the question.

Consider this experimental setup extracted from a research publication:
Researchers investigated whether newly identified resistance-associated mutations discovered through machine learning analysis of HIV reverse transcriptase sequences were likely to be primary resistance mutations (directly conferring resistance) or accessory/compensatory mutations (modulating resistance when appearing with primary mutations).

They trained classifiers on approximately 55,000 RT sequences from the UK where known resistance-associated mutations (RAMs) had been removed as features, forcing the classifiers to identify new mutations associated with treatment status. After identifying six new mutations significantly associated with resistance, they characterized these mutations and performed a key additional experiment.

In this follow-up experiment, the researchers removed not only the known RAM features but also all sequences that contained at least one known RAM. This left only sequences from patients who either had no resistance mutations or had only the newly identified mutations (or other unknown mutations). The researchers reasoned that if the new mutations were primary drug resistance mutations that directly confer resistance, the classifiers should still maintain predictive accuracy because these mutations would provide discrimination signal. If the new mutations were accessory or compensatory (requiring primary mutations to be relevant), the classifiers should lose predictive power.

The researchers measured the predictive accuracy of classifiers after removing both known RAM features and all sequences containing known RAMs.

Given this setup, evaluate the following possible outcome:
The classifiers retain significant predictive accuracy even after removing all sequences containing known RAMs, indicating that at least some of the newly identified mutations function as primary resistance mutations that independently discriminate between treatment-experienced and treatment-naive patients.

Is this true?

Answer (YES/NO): NO